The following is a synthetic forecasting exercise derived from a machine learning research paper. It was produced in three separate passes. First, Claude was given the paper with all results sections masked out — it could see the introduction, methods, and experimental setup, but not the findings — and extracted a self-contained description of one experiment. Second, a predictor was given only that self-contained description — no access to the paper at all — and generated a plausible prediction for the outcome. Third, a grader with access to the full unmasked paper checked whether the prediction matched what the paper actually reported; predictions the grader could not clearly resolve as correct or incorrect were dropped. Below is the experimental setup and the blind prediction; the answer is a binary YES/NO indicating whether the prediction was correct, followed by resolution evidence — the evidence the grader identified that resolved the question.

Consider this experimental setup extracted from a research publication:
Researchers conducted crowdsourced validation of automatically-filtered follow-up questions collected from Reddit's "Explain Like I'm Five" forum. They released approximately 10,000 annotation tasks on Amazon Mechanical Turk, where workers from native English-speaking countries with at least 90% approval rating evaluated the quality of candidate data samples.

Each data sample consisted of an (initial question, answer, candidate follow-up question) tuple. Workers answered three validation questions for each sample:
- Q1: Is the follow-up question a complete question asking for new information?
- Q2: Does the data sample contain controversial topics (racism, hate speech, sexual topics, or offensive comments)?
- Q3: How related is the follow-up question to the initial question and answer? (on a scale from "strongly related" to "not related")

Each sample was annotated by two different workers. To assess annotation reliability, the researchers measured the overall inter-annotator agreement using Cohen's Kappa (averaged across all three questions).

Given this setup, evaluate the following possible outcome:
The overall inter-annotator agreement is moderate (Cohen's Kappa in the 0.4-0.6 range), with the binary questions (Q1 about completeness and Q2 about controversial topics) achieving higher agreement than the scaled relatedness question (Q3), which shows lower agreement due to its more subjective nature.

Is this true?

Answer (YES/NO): NO